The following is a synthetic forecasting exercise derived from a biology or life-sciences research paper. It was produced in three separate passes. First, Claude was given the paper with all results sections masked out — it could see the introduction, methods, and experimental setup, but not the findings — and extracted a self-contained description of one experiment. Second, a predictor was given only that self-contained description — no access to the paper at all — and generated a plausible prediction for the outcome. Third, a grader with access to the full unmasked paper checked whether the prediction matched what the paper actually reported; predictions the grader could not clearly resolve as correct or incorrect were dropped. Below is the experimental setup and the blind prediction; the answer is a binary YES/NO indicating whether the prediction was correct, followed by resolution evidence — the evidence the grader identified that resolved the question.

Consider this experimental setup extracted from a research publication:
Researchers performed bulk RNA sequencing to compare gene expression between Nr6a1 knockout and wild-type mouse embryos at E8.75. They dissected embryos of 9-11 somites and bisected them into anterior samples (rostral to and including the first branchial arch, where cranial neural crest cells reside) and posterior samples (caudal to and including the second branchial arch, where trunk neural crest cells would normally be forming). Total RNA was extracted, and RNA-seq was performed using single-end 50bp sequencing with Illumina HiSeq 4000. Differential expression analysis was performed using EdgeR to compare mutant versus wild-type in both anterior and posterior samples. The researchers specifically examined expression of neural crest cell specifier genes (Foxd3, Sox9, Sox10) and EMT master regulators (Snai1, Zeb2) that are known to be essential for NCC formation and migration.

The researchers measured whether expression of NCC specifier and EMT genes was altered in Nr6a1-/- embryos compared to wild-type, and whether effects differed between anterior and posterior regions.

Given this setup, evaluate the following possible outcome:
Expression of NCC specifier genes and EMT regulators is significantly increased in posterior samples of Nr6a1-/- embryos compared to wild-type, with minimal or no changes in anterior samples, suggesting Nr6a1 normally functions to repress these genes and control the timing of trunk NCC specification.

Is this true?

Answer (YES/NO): NO